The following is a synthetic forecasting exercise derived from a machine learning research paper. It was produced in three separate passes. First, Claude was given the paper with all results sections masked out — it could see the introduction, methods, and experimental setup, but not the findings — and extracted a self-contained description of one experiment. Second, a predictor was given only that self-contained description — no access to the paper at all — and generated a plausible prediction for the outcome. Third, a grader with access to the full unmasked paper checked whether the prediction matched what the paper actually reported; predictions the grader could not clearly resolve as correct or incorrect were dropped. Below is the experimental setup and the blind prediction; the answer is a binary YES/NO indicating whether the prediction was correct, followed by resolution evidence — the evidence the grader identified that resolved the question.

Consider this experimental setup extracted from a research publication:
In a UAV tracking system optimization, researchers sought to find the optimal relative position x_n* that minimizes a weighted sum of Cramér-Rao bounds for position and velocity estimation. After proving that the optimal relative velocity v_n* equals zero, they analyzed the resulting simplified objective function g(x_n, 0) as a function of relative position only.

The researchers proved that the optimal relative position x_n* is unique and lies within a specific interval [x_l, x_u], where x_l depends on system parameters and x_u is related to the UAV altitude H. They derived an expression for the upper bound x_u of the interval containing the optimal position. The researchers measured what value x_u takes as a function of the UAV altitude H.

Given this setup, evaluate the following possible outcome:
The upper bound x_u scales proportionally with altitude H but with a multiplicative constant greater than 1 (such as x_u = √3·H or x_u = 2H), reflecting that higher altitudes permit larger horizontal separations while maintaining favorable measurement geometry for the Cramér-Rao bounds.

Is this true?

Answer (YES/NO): NO